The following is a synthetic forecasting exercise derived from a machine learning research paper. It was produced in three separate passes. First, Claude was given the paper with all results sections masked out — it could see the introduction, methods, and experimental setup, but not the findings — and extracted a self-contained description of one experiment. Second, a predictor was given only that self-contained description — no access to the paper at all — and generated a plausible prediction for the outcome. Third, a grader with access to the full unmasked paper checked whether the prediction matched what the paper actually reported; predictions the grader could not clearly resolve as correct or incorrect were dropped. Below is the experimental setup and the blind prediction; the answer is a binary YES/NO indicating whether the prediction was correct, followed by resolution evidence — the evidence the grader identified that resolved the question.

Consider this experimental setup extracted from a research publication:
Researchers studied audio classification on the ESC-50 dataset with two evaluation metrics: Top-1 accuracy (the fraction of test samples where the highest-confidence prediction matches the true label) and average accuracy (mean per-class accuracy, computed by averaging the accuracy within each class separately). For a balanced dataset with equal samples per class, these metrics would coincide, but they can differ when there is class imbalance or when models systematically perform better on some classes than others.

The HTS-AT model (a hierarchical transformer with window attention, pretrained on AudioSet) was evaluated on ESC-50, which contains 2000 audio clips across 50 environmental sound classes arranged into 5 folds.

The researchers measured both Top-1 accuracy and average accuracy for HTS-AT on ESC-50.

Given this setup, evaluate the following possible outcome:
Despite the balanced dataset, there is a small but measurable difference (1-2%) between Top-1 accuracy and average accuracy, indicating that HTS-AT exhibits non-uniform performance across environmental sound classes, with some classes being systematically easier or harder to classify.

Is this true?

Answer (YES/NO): NO